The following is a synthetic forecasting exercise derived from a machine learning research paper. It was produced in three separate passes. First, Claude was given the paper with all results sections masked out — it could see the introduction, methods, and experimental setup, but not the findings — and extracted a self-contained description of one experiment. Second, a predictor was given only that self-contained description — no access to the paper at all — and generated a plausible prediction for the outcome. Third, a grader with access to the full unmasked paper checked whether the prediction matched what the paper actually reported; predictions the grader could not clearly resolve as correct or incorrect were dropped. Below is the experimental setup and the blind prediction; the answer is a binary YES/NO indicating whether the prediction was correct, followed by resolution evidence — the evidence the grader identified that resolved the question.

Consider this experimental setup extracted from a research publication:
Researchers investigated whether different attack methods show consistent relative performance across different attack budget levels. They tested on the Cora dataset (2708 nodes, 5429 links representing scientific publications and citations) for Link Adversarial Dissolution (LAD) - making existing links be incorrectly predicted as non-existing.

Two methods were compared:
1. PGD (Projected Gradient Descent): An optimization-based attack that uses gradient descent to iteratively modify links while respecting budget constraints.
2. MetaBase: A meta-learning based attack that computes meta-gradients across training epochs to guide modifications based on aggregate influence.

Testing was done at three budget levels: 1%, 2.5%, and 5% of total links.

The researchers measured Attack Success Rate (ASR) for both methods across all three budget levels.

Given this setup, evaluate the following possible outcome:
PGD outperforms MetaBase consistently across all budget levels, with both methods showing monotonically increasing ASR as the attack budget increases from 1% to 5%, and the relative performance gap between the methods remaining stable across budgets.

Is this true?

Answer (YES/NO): NO